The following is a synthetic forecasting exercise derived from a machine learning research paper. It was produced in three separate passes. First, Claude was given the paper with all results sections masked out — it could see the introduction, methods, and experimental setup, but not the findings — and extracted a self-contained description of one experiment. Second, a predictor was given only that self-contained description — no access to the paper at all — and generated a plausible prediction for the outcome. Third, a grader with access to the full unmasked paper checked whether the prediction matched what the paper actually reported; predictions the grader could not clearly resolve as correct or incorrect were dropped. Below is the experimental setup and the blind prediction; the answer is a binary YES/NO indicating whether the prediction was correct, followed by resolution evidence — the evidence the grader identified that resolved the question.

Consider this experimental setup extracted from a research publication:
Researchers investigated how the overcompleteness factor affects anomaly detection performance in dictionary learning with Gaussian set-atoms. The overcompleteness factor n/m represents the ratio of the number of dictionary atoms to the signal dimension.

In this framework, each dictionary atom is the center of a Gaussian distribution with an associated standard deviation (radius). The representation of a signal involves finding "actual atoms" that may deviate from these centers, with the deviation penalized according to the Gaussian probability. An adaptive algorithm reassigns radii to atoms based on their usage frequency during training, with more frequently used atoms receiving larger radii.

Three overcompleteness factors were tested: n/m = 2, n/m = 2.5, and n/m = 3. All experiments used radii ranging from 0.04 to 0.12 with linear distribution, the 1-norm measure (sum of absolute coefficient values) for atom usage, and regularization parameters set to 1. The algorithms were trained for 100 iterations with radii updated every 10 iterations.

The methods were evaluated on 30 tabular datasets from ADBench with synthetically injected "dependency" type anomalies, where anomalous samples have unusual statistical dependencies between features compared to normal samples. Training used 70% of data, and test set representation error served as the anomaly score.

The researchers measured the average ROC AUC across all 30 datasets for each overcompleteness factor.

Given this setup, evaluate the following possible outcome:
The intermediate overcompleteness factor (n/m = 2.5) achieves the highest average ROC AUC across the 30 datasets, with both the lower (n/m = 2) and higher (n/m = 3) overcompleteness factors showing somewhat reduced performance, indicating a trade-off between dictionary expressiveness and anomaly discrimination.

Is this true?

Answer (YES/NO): NO